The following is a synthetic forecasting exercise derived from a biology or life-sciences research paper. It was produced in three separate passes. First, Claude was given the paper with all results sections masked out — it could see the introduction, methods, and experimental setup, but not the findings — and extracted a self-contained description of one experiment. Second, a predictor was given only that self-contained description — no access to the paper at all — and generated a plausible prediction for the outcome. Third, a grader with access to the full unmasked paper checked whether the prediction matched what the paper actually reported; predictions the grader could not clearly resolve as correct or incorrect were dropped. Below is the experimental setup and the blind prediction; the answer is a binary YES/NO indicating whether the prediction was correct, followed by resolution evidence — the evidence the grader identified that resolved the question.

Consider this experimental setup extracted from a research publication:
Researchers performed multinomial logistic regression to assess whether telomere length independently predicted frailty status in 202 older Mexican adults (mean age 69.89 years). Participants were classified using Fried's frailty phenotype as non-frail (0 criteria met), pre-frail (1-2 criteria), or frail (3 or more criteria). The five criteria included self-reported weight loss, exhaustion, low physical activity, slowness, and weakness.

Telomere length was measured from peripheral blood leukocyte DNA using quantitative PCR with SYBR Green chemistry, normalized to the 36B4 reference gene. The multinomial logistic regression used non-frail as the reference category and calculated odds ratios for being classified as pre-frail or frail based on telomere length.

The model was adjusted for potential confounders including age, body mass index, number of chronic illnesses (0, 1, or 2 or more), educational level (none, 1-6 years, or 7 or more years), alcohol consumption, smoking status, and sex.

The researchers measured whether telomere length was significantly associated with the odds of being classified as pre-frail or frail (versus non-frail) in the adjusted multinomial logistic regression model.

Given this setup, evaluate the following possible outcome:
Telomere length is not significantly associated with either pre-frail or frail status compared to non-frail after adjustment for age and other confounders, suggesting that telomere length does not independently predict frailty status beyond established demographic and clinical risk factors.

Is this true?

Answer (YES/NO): NO